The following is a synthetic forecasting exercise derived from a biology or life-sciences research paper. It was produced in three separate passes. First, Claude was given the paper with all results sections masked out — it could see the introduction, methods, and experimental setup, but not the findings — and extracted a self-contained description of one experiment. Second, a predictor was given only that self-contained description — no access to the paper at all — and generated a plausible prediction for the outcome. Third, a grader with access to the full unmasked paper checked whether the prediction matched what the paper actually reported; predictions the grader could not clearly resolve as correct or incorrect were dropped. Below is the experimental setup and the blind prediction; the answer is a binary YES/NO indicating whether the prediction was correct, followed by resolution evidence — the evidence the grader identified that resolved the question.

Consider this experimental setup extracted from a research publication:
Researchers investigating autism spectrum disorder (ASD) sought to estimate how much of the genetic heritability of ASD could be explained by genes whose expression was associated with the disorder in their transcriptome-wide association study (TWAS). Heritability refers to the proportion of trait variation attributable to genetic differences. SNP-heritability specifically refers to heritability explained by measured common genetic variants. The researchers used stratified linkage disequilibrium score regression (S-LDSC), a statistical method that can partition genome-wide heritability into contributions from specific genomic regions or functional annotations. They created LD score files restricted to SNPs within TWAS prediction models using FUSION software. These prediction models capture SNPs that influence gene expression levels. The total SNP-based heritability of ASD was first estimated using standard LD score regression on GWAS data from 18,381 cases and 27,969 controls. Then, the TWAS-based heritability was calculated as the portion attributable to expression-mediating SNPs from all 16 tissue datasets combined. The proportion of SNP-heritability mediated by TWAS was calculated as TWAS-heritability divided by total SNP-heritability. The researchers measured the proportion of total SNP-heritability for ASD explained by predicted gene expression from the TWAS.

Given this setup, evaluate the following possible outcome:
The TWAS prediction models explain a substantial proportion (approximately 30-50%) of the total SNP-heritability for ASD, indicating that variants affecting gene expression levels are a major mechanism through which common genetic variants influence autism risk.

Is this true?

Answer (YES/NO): NO